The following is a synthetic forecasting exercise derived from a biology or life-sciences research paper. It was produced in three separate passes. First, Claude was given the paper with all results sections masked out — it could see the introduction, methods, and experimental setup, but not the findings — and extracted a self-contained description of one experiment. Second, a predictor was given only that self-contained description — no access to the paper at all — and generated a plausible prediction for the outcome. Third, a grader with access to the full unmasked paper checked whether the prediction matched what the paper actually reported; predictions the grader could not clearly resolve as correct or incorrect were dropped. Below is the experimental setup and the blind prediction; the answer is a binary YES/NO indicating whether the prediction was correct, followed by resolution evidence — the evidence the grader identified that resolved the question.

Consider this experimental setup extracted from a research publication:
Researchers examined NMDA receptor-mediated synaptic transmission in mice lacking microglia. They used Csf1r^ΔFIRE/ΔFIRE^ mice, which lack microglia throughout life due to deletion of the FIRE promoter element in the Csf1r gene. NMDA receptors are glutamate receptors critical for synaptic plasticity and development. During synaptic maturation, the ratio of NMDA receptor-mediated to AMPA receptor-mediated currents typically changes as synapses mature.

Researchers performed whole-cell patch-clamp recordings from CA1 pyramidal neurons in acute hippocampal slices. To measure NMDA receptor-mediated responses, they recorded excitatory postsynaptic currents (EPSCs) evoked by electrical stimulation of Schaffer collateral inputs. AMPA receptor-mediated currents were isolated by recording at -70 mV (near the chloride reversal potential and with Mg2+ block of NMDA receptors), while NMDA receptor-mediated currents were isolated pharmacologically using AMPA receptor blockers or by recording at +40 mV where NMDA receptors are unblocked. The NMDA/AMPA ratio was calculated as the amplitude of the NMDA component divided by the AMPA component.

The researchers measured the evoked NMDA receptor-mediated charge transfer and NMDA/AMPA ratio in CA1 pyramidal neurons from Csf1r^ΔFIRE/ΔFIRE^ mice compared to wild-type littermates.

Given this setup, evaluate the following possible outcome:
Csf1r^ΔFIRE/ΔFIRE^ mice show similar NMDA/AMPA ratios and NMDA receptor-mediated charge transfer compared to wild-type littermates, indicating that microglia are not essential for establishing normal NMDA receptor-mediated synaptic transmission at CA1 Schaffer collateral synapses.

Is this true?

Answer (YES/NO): YES